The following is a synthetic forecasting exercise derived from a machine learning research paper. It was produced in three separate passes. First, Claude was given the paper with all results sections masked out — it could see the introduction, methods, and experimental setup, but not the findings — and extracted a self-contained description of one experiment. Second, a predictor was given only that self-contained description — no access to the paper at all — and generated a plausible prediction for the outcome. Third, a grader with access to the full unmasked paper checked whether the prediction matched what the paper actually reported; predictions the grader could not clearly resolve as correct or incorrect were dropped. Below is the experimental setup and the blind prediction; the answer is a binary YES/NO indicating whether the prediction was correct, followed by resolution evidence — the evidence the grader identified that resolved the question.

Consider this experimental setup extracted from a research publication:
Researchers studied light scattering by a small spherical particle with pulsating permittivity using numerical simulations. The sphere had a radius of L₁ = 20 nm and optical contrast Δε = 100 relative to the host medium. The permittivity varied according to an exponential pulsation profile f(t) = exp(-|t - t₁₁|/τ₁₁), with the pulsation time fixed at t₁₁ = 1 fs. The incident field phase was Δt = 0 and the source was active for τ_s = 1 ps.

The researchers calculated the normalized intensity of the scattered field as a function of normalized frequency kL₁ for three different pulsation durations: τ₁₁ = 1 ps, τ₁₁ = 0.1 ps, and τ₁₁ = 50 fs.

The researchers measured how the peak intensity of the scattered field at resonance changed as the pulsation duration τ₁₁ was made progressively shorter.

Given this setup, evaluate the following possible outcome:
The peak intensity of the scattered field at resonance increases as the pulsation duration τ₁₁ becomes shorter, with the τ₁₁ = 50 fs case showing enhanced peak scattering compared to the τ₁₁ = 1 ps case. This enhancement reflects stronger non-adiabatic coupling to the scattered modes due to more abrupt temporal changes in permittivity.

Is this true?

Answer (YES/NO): NO